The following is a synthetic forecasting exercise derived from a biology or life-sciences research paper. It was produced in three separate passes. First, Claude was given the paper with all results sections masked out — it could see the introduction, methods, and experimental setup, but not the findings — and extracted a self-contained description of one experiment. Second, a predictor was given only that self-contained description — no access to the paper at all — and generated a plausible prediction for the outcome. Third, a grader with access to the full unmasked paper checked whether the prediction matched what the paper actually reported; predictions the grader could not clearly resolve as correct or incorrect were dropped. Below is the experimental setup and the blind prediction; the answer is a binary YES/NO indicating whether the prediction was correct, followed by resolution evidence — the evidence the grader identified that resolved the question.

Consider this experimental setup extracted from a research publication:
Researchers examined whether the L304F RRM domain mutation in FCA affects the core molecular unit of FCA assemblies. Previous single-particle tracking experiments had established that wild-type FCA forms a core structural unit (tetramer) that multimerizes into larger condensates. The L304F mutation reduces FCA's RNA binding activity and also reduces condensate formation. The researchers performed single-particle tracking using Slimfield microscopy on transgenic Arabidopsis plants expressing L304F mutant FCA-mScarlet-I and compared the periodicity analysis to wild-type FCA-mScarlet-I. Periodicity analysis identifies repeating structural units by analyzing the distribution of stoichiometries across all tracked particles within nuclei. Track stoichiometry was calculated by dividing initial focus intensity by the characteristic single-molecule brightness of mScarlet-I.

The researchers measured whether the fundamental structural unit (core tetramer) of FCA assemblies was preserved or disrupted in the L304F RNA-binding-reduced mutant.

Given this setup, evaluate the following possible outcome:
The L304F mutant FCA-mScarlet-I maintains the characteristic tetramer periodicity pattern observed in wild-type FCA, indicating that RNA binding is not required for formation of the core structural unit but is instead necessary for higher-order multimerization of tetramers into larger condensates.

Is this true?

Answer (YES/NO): YES